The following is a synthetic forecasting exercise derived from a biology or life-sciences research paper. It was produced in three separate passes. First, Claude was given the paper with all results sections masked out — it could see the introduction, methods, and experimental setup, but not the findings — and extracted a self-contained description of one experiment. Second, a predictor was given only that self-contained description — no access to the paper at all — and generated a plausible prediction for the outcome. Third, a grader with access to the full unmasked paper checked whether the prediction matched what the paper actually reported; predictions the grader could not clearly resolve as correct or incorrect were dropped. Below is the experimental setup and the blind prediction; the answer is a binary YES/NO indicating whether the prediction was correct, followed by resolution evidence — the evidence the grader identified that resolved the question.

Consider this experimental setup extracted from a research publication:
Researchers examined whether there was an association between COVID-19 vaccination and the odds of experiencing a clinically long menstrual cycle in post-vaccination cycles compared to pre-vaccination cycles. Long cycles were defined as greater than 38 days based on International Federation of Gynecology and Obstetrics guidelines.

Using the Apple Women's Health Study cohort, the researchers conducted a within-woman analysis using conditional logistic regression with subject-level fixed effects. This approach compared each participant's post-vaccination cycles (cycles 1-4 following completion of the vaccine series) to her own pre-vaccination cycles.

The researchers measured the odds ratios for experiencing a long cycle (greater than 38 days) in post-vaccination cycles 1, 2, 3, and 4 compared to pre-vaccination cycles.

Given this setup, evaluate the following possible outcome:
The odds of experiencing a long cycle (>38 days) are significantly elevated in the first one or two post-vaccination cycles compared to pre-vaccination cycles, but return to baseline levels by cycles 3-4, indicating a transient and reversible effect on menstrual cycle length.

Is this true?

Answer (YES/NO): NO